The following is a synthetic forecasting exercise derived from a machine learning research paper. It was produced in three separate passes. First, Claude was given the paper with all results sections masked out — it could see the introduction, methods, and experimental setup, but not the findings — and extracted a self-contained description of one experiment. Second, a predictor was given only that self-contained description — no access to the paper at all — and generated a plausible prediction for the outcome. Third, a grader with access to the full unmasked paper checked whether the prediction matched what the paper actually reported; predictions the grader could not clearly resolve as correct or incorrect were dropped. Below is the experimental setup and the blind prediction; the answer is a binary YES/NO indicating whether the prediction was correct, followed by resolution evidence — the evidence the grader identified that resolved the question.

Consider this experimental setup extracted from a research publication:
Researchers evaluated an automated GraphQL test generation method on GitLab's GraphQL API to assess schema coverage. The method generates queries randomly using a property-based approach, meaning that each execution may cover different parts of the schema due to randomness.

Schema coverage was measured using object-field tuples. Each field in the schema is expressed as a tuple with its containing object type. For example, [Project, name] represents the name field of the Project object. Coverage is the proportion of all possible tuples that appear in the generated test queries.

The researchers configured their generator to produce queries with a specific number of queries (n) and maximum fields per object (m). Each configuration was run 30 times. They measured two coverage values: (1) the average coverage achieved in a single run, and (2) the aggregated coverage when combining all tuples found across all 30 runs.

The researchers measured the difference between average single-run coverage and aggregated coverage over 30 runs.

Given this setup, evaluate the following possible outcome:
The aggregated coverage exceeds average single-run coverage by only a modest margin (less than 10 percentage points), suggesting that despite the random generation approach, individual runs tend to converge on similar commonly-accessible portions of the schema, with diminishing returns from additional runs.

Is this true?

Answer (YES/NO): NO